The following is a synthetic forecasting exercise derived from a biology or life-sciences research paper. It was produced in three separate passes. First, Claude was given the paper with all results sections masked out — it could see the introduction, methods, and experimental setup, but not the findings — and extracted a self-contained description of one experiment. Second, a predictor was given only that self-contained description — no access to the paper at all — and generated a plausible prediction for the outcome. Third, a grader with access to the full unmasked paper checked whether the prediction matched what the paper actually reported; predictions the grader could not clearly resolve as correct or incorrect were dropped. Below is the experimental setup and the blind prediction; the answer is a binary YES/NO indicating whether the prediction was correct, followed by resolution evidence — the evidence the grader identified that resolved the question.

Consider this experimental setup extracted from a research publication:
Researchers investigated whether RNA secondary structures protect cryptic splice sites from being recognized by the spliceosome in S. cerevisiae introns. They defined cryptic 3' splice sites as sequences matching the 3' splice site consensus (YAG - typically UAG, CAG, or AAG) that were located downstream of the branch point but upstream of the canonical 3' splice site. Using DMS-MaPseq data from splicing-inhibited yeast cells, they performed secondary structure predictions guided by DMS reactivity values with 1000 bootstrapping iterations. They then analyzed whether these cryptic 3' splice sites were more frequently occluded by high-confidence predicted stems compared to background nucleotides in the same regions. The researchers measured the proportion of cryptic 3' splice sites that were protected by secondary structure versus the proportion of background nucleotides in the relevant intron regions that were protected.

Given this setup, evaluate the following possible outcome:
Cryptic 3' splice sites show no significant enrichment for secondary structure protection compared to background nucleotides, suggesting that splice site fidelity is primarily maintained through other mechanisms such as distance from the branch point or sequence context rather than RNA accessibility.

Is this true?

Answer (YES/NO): NO